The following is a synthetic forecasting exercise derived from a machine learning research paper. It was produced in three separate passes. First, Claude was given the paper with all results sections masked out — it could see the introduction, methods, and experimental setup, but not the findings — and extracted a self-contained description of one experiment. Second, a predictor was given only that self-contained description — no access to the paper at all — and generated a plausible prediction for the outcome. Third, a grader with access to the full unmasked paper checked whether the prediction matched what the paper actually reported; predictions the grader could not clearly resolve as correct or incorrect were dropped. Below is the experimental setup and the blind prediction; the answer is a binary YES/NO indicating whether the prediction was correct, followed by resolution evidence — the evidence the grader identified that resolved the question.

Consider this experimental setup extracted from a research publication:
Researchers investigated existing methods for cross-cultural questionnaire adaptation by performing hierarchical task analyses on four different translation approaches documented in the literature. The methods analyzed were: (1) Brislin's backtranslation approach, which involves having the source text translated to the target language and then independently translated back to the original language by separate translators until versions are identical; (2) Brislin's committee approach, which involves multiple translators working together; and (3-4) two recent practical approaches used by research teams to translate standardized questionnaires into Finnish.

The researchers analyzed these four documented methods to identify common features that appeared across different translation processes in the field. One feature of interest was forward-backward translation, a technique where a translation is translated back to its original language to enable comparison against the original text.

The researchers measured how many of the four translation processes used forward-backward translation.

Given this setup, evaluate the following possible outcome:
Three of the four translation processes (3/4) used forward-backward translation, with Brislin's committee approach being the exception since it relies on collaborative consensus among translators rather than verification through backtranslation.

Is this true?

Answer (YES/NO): NO